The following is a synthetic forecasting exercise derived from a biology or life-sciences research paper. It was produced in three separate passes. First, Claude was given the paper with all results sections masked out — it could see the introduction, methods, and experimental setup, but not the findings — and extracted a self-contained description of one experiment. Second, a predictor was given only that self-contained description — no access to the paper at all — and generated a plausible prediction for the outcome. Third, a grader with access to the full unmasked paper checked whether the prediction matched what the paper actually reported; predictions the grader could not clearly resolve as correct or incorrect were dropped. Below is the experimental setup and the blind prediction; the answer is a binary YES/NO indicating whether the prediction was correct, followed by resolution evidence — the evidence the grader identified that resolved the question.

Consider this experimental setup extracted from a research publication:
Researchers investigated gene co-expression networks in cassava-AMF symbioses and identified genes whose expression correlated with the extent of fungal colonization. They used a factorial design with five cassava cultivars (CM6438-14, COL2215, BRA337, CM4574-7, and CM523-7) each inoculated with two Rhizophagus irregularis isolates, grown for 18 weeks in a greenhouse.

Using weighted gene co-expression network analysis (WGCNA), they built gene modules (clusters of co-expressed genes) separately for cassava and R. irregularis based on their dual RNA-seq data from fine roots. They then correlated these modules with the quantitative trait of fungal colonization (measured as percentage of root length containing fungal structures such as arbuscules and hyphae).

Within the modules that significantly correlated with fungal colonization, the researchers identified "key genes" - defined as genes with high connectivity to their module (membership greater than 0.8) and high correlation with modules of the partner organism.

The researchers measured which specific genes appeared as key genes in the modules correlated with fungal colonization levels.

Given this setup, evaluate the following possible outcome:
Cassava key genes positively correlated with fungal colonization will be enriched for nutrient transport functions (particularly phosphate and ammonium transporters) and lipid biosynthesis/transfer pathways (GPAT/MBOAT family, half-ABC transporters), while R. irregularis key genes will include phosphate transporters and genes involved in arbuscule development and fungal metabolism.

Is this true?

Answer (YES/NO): NO